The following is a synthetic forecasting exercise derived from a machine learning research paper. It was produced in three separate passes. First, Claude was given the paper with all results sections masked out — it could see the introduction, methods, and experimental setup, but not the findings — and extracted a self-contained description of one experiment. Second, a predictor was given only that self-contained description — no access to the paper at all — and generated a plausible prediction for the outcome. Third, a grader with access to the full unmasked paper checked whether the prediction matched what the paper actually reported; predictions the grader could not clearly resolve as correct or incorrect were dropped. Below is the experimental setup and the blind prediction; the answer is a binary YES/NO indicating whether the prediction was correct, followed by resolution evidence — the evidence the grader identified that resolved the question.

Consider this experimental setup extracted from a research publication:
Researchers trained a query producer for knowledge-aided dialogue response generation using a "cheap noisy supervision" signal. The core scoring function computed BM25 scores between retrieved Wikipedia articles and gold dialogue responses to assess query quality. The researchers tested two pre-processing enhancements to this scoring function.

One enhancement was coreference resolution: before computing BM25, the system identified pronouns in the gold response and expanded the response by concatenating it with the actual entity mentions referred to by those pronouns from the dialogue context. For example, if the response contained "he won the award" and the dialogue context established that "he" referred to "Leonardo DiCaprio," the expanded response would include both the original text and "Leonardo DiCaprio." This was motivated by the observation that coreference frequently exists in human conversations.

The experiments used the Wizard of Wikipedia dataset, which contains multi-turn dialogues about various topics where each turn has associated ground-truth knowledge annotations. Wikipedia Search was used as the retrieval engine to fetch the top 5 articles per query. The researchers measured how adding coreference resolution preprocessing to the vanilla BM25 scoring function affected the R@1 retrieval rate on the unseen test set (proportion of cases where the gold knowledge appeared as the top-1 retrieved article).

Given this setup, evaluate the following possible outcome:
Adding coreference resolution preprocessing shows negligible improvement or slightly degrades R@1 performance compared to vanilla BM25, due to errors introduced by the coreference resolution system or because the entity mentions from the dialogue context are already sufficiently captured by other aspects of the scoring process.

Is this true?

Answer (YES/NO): NO